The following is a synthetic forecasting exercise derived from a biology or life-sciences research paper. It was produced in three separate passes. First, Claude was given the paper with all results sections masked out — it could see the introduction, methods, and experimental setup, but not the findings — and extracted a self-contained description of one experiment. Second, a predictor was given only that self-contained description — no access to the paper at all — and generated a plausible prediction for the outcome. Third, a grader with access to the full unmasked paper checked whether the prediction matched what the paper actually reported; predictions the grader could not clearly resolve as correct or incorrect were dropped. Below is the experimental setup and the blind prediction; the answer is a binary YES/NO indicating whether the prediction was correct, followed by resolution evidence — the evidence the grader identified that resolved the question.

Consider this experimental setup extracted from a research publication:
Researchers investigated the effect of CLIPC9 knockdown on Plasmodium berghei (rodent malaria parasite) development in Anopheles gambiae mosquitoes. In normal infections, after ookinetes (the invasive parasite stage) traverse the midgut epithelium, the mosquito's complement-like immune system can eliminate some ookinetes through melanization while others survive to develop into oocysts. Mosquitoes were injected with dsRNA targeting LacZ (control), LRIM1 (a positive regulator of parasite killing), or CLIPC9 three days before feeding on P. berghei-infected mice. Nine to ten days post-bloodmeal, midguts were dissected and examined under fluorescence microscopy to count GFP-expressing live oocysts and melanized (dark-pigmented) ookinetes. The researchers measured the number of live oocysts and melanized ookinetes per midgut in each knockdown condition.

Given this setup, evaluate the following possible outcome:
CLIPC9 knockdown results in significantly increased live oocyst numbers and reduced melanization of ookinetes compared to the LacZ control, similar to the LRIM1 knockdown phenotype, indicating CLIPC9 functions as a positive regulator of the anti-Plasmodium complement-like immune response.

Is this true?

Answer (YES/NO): NO